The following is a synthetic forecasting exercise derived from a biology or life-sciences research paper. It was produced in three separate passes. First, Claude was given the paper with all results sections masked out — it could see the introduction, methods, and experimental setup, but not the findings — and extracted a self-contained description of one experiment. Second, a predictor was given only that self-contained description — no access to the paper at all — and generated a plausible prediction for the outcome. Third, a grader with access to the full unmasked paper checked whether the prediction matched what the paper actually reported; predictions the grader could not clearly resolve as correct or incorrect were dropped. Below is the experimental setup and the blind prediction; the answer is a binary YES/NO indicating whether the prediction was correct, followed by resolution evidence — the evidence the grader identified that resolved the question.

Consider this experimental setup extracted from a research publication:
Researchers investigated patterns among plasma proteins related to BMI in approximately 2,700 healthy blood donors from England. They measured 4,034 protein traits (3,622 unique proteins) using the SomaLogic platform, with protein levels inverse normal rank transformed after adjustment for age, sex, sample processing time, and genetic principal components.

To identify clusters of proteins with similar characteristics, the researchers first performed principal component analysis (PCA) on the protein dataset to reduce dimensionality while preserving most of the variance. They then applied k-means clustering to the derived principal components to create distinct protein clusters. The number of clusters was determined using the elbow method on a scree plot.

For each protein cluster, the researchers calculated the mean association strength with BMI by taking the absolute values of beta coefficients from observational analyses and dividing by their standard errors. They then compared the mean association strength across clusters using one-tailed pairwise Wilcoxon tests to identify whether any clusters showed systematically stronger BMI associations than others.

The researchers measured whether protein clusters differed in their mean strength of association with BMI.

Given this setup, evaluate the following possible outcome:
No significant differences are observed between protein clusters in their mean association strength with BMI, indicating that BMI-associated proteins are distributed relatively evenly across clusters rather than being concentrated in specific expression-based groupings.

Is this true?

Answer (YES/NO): NO